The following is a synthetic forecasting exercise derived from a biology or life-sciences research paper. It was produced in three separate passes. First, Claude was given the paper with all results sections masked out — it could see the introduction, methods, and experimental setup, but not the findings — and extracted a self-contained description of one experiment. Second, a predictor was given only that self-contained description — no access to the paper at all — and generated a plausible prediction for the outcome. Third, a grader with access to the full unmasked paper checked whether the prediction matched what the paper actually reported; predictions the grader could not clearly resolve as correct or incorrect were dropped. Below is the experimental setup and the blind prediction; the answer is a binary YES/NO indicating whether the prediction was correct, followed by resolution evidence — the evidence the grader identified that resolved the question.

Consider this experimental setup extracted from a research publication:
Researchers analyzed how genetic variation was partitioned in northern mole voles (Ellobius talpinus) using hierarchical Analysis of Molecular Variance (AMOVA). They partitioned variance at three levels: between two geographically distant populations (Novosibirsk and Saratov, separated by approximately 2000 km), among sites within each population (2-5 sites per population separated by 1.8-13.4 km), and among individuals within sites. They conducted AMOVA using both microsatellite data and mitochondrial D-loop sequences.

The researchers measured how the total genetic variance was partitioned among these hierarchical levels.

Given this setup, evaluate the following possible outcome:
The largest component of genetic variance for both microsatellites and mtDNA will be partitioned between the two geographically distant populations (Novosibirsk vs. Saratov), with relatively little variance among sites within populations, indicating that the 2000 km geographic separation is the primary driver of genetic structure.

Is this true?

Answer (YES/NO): NO